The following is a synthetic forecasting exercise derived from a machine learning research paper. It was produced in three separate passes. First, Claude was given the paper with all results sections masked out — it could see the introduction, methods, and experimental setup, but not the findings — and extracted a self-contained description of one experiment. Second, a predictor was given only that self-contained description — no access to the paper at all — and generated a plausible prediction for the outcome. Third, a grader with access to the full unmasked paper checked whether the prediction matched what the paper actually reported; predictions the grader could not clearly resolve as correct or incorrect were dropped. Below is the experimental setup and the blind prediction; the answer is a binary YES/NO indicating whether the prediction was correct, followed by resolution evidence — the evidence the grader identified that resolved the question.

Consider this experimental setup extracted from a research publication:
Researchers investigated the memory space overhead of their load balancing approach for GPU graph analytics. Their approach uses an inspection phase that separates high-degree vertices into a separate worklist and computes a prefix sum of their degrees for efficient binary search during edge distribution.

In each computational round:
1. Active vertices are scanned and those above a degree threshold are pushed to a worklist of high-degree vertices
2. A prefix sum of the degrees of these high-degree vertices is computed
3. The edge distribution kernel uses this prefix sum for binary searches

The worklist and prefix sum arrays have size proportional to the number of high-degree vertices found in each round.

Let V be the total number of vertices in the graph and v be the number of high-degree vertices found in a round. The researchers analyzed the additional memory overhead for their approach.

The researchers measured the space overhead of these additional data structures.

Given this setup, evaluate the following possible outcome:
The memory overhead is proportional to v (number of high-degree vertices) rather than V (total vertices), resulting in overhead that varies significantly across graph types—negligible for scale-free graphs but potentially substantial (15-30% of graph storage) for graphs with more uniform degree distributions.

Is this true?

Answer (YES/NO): NO